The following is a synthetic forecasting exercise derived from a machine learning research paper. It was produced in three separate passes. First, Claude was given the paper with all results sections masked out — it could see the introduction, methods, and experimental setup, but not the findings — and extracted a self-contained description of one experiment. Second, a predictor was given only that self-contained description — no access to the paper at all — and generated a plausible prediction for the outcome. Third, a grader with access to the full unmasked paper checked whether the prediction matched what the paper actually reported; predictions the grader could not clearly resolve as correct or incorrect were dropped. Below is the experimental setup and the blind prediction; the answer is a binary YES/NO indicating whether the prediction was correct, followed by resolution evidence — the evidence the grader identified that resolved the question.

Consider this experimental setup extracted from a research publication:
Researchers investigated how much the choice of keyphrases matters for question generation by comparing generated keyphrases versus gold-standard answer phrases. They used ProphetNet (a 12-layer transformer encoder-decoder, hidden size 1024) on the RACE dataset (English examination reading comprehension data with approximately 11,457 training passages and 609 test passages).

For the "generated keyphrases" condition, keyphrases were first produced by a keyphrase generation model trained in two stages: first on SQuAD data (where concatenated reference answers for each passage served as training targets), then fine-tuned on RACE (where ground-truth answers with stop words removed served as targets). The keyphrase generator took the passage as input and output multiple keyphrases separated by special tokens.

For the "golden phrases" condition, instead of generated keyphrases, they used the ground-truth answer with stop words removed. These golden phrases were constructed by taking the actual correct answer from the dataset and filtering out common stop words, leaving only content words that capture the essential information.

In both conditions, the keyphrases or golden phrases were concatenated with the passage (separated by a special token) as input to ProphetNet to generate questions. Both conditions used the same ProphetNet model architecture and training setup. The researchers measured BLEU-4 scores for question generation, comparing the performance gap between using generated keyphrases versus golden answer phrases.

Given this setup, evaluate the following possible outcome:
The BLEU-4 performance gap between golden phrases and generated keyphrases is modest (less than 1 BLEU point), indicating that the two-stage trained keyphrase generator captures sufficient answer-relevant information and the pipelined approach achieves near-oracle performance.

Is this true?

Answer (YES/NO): NO